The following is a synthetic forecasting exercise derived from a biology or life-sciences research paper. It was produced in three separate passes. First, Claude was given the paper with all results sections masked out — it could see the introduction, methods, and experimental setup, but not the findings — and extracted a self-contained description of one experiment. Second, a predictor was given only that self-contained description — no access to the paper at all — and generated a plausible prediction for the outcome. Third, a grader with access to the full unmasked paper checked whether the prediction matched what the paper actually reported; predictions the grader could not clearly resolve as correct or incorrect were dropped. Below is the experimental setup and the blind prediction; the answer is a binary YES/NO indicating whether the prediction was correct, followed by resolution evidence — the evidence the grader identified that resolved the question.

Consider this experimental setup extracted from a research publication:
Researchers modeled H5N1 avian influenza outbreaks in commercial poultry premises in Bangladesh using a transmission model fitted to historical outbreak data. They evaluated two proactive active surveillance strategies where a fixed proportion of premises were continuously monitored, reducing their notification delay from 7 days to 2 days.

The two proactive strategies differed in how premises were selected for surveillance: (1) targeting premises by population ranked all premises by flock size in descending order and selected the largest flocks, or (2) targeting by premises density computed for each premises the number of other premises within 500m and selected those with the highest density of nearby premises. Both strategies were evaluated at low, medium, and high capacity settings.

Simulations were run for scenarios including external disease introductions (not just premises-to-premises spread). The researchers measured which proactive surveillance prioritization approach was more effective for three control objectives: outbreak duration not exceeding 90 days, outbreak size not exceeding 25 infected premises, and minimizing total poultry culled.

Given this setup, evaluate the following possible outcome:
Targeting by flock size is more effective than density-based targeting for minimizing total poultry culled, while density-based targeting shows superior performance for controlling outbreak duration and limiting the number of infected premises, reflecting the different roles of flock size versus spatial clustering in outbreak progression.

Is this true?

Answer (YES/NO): NO